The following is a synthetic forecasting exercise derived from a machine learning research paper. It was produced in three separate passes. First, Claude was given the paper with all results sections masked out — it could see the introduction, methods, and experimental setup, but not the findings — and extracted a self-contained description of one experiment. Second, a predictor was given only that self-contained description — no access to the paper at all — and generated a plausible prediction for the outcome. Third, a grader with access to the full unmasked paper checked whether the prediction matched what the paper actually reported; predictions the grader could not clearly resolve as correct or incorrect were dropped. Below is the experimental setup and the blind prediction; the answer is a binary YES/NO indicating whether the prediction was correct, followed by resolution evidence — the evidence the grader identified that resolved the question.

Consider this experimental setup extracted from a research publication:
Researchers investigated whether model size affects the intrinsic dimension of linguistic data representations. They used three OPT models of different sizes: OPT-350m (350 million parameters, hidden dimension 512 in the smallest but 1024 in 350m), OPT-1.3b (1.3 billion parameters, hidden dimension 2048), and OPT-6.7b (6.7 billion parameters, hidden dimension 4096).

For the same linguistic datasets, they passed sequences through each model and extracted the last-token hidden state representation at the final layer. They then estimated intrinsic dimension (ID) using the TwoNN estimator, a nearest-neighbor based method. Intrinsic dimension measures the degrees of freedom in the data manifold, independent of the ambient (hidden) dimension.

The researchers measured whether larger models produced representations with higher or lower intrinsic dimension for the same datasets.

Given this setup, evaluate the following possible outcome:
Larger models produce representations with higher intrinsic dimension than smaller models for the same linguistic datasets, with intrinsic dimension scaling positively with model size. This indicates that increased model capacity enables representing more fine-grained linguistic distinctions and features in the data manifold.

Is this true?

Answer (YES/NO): NO